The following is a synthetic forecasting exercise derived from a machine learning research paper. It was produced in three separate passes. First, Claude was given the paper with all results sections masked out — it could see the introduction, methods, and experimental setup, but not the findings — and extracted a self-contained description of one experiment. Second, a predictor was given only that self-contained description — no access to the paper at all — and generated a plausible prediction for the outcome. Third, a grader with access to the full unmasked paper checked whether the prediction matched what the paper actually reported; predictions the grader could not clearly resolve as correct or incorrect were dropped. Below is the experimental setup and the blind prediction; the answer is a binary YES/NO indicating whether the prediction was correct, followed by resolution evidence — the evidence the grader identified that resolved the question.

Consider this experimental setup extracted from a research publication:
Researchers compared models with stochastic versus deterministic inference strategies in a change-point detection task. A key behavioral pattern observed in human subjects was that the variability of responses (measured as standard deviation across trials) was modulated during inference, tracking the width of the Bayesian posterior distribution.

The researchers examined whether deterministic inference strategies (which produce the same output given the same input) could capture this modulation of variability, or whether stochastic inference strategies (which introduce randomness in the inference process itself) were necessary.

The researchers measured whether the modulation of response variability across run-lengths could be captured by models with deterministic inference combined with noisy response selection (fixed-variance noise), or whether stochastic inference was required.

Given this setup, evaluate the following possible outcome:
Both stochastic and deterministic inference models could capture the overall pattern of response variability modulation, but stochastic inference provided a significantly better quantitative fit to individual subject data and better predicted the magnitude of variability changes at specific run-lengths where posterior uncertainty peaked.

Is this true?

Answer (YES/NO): NO